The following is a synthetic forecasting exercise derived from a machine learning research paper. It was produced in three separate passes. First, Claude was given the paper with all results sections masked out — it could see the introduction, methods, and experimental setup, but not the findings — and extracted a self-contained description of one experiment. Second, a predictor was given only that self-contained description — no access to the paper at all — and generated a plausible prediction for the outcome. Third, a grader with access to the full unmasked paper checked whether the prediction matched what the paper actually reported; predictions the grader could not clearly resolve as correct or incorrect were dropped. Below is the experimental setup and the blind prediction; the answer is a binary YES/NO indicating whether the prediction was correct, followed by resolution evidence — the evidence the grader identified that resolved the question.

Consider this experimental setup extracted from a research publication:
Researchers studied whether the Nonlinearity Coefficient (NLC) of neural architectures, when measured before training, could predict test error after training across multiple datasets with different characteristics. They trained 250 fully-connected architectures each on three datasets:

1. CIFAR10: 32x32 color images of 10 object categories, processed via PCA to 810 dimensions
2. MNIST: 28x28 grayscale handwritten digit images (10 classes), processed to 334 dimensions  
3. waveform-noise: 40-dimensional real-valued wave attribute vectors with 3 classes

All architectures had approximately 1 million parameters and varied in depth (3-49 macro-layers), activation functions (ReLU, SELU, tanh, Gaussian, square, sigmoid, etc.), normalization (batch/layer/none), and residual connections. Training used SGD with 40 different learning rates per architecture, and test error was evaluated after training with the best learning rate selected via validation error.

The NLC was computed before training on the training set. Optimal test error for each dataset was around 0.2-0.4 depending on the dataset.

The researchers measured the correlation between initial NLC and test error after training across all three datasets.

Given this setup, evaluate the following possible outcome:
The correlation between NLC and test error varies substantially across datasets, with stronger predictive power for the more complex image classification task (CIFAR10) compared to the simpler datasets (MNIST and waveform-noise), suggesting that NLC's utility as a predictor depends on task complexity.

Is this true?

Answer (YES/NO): NO